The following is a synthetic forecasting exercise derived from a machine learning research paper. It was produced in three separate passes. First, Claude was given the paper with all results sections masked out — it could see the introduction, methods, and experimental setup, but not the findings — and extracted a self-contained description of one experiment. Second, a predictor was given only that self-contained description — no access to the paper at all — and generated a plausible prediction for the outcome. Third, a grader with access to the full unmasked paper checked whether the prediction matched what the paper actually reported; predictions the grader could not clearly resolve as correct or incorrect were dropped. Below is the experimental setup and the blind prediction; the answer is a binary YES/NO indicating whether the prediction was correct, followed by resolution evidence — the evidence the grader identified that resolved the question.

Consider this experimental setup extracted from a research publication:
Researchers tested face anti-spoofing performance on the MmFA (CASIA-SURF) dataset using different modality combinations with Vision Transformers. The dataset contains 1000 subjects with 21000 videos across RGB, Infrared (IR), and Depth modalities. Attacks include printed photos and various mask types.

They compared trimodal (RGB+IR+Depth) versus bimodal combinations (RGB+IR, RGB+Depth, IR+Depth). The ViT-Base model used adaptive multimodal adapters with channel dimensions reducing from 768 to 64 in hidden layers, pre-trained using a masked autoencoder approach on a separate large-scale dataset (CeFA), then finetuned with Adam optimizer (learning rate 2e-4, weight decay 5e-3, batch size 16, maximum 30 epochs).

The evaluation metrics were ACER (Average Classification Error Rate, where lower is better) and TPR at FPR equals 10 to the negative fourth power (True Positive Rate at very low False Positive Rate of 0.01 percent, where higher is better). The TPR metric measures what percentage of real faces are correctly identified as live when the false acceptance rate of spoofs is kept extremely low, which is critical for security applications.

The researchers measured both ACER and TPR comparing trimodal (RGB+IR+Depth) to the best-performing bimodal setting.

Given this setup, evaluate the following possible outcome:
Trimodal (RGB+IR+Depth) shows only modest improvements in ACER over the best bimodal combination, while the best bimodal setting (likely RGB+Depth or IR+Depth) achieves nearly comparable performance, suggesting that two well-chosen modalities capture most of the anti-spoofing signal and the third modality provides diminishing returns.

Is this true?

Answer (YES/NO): NO